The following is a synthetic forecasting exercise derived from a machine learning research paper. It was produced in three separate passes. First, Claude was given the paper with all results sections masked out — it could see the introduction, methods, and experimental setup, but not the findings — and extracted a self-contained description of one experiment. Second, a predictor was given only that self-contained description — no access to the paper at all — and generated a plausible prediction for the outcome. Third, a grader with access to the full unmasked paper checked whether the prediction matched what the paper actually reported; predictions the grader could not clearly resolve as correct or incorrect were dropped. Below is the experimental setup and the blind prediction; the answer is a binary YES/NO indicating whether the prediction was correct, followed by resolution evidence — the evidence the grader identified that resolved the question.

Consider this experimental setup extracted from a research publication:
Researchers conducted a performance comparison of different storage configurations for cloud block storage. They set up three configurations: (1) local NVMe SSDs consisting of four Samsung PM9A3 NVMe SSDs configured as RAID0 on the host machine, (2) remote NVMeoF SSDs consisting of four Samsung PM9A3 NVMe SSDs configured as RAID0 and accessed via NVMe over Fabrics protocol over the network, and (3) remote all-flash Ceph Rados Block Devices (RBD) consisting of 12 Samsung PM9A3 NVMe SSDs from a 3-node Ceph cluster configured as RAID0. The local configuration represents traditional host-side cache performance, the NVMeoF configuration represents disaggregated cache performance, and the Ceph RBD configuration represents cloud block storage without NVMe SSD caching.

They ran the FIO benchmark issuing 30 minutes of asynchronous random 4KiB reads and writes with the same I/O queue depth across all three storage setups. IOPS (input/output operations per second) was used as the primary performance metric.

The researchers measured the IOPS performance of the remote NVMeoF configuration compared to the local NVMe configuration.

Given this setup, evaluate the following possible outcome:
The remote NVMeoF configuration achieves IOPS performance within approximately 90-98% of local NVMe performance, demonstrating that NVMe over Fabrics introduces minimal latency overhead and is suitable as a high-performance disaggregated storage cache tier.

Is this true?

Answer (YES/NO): YES